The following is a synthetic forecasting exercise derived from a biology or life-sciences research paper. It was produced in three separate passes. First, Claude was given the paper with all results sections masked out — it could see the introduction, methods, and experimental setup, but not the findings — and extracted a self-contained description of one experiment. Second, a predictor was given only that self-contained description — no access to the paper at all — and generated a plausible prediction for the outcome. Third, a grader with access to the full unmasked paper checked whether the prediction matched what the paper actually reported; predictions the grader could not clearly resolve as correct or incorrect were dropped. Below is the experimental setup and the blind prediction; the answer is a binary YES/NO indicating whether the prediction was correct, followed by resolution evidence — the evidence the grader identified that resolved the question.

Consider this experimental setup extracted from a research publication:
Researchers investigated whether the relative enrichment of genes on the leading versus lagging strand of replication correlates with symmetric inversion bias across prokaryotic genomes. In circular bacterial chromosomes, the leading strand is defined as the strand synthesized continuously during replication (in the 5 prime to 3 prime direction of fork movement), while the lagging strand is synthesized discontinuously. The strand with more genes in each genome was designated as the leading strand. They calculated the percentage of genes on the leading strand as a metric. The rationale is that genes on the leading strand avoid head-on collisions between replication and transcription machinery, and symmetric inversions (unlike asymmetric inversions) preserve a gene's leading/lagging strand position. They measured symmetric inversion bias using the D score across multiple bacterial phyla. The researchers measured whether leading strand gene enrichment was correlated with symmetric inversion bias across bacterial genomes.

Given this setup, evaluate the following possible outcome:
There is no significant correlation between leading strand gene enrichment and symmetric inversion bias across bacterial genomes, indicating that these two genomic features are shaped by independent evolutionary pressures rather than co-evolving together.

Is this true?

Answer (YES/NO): NO